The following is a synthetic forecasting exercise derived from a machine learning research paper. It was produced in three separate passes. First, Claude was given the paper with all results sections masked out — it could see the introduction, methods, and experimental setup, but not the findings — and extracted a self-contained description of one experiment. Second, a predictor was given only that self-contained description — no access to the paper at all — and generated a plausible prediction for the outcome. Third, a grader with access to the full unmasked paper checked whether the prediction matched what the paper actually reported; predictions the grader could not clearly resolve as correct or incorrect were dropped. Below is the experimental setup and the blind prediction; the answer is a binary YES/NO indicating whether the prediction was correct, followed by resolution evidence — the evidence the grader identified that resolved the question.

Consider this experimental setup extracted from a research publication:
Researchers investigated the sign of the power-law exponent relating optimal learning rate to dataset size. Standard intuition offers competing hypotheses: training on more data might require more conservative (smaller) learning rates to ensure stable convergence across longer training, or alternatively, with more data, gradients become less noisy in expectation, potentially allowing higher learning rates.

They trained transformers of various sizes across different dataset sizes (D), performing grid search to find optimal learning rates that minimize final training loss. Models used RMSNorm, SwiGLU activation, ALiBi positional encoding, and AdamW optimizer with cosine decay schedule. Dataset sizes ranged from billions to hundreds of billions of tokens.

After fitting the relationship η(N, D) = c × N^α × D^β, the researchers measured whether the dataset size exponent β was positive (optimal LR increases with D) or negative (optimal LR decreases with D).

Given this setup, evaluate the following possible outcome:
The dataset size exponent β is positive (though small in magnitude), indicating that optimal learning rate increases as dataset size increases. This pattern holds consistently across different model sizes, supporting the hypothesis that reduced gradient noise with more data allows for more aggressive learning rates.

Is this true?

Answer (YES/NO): YES